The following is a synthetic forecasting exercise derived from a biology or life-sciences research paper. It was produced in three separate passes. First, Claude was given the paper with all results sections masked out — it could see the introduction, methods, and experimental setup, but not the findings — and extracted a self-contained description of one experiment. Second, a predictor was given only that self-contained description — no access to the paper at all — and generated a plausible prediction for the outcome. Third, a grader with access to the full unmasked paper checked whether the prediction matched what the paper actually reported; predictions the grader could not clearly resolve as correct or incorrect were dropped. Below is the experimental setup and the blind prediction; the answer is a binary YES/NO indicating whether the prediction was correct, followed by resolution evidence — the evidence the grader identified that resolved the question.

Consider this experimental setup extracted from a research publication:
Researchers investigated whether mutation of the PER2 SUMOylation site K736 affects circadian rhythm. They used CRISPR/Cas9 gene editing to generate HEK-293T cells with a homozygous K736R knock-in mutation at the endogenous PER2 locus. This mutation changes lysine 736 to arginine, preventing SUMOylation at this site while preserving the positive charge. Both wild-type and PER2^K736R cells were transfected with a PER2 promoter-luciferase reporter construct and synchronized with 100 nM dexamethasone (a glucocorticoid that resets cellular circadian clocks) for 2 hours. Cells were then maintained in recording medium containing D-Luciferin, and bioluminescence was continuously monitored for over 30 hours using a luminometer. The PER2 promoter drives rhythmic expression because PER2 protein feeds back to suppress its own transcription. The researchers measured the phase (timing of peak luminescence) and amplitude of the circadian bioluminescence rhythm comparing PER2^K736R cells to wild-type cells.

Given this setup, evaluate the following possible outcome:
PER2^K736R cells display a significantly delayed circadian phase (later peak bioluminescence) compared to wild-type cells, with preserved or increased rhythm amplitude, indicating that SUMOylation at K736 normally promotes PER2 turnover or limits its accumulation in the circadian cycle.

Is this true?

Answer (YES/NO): NO